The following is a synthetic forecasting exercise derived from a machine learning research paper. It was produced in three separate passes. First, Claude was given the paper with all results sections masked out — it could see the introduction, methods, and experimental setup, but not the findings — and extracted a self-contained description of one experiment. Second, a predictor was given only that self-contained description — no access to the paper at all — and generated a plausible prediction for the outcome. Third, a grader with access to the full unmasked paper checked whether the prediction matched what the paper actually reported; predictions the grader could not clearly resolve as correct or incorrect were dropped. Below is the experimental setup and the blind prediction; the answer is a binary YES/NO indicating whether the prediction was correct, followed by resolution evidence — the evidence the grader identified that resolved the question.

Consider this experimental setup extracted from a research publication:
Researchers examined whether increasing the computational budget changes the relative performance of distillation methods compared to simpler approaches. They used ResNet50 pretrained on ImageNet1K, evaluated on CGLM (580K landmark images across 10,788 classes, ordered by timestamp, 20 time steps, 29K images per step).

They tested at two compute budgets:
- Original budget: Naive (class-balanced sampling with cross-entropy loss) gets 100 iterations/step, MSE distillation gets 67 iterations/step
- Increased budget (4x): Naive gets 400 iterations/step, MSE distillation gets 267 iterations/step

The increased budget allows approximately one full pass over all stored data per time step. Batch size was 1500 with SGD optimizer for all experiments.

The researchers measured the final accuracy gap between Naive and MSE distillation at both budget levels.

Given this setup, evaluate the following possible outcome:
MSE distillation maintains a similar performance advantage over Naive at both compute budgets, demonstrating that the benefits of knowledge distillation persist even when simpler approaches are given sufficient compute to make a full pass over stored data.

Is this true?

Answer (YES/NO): NO